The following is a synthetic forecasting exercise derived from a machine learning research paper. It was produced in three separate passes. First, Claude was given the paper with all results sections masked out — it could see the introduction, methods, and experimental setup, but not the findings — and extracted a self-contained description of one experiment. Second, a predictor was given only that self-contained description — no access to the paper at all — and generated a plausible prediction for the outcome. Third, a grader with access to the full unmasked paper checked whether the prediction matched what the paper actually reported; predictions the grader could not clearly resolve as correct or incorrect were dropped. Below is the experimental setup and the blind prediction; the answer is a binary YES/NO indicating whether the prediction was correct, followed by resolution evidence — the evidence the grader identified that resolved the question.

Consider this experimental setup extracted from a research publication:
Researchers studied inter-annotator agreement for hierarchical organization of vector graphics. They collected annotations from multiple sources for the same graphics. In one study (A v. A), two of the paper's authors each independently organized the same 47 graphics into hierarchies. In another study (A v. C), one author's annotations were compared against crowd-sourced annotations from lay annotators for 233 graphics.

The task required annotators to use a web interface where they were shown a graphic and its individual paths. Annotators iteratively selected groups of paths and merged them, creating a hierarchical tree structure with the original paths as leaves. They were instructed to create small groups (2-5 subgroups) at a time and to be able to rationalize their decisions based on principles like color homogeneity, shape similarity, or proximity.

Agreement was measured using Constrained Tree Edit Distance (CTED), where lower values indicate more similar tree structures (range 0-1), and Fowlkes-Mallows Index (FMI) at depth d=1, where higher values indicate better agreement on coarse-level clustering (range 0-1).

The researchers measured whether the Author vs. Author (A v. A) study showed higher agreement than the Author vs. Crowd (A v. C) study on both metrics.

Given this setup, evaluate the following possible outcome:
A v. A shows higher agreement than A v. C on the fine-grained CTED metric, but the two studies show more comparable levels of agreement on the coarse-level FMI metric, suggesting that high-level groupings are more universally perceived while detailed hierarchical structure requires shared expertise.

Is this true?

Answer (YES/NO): NO